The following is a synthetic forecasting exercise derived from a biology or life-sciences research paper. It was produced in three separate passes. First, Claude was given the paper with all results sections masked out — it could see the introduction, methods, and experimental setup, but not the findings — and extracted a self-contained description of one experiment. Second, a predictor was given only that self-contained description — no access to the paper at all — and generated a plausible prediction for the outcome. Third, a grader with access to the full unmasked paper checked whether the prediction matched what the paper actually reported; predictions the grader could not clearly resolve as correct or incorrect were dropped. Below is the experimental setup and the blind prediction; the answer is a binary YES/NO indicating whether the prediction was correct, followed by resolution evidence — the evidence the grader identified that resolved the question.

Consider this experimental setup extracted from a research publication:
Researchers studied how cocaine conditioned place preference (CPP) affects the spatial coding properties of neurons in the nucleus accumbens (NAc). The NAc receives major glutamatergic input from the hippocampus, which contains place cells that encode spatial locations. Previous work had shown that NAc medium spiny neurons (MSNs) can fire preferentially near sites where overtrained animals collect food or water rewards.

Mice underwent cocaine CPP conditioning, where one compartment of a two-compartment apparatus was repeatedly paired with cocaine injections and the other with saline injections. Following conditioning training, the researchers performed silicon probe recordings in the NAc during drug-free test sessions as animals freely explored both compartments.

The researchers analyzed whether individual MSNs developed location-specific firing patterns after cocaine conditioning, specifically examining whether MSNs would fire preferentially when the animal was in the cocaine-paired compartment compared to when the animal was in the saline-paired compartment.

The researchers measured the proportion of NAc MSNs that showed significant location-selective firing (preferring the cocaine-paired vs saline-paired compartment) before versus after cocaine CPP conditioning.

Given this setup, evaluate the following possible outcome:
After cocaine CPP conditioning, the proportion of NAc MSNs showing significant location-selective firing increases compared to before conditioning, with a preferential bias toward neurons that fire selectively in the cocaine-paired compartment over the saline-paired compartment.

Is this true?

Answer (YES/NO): YES